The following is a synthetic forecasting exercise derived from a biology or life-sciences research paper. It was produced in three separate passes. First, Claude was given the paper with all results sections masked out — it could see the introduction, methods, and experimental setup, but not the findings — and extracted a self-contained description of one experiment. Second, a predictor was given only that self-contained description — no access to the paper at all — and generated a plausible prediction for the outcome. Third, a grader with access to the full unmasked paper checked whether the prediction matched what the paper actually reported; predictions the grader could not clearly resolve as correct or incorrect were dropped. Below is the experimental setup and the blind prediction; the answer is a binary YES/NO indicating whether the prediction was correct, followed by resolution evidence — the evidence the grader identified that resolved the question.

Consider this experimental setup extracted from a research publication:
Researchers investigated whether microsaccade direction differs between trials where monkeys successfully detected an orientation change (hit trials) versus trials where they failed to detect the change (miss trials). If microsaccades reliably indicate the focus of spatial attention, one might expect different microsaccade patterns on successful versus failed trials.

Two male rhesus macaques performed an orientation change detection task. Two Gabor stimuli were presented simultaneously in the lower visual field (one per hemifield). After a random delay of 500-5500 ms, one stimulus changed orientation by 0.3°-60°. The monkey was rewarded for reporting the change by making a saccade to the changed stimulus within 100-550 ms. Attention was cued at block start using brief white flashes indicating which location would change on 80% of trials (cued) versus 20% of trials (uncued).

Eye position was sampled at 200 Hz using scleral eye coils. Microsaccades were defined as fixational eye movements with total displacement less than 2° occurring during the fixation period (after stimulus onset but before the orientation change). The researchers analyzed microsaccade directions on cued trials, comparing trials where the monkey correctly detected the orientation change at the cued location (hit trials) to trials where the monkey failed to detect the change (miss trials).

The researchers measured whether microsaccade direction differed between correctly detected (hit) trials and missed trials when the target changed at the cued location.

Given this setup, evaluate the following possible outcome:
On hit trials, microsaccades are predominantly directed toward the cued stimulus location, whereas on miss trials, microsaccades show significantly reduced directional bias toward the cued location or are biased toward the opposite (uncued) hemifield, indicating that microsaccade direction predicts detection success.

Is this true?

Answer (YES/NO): NO